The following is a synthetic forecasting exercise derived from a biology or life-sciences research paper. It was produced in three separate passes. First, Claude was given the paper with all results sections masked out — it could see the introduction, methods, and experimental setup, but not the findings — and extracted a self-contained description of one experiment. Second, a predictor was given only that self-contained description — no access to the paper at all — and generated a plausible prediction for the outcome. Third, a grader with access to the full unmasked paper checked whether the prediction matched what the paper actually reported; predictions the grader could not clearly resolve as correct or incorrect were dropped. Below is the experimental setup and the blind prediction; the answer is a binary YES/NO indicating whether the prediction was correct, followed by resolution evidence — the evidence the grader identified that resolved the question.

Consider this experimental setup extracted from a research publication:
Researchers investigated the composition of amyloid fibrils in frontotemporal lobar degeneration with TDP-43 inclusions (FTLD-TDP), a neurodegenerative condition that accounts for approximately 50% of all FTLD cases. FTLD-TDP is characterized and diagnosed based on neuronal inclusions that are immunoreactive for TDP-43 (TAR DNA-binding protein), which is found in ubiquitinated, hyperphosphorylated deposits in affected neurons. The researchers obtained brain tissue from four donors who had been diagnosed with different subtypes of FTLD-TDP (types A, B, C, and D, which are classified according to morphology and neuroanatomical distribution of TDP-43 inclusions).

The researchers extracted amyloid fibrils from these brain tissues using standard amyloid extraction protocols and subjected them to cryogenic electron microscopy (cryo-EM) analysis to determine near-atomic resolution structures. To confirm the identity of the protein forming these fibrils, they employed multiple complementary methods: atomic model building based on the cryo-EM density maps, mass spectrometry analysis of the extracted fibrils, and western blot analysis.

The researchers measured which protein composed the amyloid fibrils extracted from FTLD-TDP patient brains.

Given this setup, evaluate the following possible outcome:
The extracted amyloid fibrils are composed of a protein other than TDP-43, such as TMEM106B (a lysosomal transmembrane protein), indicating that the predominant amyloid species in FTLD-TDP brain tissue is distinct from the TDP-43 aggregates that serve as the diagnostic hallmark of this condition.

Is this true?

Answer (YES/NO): YES